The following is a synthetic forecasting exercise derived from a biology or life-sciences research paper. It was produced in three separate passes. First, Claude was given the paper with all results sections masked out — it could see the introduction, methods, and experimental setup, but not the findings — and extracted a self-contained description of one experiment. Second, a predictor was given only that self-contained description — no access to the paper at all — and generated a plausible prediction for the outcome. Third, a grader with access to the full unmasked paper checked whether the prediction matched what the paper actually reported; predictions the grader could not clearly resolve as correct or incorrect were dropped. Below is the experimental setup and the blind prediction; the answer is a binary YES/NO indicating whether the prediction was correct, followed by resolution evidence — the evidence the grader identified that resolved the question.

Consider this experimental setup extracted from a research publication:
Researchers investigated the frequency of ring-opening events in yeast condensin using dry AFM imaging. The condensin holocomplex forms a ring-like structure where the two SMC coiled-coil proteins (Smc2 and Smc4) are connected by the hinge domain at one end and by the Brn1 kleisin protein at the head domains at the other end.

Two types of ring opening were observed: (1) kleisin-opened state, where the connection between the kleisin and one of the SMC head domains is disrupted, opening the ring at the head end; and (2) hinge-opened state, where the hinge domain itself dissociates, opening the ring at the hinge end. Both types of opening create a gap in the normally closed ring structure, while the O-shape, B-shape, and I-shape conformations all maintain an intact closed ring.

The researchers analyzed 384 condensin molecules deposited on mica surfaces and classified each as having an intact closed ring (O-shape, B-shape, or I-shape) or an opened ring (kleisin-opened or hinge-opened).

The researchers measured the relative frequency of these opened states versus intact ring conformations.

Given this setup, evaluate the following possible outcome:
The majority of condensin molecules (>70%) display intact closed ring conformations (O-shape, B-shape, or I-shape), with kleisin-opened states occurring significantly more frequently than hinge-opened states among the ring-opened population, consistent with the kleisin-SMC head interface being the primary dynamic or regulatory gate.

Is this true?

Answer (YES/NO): YES